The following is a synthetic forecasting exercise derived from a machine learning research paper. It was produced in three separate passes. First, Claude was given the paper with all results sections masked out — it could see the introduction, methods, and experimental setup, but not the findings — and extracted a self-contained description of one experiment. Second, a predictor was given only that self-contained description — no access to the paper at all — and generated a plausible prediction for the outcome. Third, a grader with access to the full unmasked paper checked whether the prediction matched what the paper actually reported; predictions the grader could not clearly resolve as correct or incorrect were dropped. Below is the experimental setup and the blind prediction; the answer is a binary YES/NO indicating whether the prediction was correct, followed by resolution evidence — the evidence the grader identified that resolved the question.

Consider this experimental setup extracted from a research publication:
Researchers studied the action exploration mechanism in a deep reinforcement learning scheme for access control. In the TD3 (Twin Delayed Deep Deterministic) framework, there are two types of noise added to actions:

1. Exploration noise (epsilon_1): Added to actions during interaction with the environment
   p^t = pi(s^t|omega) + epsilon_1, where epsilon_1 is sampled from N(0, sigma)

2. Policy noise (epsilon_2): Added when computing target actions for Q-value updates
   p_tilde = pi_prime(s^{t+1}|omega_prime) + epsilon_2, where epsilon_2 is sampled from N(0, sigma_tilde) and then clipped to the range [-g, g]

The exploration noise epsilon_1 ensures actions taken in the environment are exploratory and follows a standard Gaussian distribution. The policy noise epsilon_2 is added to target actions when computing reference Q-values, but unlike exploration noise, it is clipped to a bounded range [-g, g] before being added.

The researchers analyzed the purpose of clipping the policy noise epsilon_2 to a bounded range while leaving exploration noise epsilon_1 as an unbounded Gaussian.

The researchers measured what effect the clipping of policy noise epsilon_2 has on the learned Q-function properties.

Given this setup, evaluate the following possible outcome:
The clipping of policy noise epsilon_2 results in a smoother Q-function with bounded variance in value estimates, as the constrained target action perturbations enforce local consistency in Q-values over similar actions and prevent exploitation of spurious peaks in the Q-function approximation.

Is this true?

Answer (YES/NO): NO